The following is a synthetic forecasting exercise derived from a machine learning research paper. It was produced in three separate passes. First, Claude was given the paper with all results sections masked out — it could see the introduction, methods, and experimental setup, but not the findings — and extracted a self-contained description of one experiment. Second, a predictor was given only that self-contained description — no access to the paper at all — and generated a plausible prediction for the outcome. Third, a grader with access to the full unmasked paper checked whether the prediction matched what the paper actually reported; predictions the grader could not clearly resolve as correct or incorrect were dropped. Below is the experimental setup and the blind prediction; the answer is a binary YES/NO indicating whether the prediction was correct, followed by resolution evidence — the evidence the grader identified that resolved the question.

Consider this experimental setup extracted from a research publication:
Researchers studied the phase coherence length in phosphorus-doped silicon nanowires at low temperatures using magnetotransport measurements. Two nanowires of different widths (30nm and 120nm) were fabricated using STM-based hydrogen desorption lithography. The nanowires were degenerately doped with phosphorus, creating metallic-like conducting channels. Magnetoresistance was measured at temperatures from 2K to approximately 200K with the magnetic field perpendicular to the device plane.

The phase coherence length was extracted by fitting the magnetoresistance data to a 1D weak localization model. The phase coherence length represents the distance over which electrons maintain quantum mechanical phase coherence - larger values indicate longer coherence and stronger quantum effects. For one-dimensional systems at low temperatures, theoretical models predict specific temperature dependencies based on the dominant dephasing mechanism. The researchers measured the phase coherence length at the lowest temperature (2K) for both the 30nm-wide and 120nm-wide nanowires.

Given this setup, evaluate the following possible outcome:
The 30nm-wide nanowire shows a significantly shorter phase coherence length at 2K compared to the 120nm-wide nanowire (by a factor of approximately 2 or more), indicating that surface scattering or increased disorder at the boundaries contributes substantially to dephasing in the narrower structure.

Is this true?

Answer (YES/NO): NO